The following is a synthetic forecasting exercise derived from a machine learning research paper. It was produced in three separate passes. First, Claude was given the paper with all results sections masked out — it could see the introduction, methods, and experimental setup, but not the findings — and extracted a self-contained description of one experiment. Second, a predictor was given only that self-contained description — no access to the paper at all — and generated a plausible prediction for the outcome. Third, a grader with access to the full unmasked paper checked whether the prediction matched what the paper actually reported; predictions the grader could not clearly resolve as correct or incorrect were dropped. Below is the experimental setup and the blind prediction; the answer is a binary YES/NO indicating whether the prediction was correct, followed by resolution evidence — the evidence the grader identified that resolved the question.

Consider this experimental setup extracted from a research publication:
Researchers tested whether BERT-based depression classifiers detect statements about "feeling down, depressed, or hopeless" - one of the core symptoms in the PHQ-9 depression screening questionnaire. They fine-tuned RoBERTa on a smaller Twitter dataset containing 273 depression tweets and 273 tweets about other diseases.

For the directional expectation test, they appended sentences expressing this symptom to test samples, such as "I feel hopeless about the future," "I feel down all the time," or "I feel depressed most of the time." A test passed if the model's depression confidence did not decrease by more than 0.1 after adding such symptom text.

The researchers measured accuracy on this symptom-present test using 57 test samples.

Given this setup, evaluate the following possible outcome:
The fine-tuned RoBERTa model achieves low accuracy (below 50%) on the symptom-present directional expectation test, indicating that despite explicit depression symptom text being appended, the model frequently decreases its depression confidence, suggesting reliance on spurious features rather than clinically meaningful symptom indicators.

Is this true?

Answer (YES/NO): NO